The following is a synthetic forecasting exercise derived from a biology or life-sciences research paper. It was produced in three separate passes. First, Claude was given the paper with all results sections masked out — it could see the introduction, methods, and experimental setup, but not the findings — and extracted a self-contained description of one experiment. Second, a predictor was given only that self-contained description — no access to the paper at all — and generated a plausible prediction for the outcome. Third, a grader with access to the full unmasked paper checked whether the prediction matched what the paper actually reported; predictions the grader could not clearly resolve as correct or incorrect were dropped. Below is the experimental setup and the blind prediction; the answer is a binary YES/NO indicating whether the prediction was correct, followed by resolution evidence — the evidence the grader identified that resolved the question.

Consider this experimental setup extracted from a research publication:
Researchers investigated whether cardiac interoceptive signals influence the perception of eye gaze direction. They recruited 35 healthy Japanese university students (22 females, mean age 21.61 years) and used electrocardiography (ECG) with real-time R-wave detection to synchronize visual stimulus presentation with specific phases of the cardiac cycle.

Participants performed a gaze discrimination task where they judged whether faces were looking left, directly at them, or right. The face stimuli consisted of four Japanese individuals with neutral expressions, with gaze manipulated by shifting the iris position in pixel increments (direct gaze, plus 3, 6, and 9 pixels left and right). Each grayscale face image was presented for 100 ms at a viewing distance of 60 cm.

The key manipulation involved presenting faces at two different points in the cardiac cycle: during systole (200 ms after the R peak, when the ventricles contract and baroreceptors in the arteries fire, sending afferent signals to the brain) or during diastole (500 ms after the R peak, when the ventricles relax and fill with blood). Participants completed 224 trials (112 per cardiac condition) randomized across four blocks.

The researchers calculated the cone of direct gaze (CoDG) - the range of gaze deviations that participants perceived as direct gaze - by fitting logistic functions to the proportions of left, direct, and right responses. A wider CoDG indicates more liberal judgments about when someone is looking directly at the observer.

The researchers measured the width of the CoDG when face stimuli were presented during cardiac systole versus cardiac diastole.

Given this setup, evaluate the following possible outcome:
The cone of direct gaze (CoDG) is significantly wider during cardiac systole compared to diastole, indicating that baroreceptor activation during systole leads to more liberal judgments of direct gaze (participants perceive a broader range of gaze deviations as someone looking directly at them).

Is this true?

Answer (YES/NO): NO